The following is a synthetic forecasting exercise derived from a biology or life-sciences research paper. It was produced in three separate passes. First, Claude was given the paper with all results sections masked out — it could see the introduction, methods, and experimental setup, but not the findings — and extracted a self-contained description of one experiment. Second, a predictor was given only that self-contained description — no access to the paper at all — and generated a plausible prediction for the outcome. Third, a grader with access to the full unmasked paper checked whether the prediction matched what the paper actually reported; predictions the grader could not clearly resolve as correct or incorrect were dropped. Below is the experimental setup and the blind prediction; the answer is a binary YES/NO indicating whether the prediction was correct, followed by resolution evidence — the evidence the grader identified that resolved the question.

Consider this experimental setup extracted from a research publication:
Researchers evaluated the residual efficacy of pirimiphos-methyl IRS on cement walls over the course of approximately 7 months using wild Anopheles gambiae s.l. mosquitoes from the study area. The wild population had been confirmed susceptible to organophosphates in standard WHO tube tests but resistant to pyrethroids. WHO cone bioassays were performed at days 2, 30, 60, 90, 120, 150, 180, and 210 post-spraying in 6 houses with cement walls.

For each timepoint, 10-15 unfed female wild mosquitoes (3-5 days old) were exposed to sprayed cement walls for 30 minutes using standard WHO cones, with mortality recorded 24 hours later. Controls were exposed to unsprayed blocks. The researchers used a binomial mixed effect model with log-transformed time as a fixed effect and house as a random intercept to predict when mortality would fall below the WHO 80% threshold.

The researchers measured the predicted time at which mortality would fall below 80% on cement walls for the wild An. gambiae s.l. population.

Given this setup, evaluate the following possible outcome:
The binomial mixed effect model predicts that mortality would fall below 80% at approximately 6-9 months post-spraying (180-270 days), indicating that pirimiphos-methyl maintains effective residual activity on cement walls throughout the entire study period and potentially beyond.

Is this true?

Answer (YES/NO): YES